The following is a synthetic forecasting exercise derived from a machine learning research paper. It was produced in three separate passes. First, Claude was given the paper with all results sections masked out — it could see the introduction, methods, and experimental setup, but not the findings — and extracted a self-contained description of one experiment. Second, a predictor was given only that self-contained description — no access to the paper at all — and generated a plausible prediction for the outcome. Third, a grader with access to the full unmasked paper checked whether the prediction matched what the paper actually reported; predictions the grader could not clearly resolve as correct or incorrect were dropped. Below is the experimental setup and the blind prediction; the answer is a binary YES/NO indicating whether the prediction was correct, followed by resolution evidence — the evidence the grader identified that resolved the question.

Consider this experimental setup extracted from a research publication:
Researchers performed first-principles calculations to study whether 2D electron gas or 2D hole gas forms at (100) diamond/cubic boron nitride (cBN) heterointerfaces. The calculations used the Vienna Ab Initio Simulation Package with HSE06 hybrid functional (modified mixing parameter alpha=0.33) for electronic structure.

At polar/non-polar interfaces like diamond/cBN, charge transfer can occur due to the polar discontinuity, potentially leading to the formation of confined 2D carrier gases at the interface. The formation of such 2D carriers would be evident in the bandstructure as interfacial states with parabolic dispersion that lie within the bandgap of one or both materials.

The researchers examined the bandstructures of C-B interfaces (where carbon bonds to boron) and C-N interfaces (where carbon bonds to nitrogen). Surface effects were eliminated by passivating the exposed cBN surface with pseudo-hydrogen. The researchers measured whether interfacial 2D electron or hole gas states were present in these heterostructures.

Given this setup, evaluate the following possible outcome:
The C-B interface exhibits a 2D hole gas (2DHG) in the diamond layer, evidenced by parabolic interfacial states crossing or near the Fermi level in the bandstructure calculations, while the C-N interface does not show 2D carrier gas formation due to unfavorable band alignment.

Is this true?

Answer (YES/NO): NO